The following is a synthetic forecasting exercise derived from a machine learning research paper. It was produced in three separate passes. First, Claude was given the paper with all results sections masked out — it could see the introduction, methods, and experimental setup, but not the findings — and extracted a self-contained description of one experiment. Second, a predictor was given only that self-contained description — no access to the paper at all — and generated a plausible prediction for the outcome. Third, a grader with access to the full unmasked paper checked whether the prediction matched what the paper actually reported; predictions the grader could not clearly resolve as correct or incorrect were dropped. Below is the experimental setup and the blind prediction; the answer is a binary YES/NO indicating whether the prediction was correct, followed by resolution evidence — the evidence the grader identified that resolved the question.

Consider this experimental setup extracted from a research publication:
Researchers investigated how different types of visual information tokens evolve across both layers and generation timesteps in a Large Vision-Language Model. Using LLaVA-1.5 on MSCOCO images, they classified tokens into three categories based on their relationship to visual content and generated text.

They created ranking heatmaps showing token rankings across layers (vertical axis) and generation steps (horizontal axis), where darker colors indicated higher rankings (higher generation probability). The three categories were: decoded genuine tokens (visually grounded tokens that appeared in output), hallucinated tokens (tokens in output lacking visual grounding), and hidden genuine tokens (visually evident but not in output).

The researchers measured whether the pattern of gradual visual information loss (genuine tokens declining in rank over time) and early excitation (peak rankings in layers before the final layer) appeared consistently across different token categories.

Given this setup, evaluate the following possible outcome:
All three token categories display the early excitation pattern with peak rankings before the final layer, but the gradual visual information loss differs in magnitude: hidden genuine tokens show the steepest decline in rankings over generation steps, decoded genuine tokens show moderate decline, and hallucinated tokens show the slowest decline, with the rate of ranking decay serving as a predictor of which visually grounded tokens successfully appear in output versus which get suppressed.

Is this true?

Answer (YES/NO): NO